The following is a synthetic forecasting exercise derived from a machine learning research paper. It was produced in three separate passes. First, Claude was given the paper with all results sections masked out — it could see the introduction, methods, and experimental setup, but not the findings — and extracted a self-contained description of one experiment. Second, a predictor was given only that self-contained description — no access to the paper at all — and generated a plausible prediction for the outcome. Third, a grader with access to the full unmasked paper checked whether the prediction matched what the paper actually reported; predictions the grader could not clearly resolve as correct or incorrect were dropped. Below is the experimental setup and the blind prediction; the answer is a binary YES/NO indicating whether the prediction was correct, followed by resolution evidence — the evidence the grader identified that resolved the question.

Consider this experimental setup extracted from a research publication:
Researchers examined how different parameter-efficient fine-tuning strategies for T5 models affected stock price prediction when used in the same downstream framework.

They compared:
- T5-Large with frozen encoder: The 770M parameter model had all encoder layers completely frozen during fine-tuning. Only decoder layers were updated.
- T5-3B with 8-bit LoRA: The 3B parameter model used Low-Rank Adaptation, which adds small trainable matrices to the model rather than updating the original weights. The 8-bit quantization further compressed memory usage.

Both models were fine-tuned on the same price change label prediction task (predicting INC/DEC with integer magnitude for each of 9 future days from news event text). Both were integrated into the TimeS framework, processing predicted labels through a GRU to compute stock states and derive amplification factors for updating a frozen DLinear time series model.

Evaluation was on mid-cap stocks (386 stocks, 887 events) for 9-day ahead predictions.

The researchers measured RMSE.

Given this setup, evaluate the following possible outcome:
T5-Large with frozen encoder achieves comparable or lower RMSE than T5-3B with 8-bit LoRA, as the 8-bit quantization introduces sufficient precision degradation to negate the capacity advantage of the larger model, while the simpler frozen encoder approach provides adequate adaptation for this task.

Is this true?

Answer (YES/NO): YES